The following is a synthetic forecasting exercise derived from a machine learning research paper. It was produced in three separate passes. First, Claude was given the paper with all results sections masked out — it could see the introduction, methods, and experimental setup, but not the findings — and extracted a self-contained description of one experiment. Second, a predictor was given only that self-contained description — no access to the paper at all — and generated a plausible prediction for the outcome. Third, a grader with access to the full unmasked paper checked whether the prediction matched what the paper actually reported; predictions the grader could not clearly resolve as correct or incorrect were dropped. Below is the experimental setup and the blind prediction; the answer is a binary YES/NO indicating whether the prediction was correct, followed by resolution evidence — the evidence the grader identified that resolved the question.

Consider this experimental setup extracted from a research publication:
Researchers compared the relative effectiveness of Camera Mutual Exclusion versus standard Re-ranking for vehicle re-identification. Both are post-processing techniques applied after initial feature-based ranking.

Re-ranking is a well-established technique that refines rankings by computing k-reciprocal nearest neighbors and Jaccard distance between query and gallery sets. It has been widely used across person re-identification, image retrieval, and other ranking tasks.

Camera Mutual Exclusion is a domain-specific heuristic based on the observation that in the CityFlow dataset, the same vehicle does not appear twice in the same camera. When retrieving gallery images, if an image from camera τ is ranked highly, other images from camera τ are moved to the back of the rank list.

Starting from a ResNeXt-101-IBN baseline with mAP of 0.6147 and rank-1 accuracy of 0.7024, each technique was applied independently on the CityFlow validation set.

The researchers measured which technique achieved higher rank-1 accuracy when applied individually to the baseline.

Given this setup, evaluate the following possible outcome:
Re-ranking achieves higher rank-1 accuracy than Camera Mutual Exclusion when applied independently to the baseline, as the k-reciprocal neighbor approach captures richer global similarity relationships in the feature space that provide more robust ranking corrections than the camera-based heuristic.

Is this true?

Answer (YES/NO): NO